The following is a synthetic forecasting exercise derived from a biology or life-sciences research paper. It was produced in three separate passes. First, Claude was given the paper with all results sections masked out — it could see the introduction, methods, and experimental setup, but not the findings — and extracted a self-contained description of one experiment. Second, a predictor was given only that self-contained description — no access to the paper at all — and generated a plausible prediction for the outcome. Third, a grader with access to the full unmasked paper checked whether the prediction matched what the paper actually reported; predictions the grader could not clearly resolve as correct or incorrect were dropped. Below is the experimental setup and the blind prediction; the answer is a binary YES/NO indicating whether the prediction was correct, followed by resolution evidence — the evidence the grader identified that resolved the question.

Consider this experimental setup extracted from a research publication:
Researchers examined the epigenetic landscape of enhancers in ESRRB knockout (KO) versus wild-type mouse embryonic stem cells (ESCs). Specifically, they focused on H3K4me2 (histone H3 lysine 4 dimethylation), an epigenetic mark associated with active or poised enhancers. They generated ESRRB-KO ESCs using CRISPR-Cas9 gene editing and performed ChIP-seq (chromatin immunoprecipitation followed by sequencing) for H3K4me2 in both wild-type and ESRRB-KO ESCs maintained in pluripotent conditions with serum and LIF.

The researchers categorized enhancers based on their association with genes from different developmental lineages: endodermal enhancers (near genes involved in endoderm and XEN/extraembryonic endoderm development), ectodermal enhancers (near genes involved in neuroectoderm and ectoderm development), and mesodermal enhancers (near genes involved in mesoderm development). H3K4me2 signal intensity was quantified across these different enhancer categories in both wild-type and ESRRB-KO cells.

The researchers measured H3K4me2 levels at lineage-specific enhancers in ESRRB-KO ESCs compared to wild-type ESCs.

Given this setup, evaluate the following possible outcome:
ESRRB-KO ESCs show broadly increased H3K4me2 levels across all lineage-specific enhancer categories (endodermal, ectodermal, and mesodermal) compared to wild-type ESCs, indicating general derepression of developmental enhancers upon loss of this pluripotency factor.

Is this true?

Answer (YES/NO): NO